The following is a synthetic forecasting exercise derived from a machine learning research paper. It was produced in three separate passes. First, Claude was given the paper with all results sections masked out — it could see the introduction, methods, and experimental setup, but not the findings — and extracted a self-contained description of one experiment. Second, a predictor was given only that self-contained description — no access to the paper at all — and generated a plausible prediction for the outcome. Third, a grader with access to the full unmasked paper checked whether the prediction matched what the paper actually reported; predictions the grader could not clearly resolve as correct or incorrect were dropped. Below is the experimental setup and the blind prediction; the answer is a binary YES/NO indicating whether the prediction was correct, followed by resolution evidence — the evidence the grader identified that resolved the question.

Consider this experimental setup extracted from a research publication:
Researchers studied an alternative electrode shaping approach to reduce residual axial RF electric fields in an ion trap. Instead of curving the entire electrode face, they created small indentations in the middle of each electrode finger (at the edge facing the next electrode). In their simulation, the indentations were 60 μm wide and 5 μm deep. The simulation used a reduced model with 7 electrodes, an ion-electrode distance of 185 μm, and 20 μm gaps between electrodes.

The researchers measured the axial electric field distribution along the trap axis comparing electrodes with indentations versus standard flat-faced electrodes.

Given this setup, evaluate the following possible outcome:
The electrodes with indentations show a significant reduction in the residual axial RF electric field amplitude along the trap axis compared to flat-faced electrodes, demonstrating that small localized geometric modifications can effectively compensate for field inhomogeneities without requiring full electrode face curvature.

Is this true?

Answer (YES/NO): NO